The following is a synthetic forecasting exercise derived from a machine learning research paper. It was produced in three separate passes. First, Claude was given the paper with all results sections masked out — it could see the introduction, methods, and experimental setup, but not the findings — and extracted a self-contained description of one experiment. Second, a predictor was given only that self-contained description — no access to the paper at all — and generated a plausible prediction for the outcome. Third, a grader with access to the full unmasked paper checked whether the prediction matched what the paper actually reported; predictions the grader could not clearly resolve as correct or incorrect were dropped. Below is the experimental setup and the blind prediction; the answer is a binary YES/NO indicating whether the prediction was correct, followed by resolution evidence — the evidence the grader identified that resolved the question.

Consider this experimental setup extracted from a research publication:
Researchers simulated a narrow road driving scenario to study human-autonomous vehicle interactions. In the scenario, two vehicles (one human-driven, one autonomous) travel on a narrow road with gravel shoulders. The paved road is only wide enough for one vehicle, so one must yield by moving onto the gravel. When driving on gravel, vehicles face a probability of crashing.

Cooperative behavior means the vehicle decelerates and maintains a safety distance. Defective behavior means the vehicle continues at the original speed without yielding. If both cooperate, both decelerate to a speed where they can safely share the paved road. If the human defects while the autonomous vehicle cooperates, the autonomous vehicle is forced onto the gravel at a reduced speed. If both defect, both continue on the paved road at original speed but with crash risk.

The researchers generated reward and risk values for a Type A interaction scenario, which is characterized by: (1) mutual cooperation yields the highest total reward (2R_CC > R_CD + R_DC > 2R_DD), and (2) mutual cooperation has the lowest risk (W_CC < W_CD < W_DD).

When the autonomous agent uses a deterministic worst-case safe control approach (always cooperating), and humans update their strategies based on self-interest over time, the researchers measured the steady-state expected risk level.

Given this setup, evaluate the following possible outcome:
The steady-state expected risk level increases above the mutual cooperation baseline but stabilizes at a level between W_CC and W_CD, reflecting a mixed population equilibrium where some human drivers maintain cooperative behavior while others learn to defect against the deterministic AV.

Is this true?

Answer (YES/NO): NO